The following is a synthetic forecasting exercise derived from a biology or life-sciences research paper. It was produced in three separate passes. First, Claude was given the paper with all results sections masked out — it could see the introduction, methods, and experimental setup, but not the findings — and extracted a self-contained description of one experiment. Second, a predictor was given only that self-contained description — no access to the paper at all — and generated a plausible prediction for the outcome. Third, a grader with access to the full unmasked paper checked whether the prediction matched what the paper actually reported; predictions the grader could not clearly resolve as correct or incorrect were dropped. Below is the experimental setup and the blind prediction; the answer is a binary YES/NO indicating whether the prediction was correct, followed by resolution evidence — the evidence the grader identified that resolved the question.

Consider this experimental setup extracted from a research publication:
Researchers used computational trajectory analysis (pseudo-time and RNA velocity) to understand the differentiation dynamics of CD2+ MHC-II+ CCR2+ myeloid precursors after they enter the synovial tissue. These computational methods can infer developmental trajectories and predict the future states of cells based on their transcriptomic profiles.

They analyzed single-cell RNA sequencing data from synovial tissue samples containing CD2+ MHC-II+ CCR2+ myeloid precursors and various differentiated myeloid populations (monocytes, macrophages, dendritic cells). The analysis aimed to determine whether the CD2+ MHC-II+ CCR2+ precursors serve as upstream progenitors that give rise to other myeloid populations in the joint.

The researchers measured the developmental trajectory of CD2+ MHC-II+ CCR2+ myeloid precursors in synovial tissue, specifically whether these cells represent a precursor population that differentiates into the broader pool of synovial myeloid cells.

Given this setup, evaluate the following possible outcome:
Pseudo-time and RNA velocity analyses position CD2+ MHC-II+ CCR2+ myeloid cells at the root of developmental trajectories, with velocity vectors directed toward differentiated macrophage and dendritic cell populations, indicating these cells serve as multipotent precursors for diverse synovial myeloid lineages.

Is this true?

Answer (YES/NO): YES